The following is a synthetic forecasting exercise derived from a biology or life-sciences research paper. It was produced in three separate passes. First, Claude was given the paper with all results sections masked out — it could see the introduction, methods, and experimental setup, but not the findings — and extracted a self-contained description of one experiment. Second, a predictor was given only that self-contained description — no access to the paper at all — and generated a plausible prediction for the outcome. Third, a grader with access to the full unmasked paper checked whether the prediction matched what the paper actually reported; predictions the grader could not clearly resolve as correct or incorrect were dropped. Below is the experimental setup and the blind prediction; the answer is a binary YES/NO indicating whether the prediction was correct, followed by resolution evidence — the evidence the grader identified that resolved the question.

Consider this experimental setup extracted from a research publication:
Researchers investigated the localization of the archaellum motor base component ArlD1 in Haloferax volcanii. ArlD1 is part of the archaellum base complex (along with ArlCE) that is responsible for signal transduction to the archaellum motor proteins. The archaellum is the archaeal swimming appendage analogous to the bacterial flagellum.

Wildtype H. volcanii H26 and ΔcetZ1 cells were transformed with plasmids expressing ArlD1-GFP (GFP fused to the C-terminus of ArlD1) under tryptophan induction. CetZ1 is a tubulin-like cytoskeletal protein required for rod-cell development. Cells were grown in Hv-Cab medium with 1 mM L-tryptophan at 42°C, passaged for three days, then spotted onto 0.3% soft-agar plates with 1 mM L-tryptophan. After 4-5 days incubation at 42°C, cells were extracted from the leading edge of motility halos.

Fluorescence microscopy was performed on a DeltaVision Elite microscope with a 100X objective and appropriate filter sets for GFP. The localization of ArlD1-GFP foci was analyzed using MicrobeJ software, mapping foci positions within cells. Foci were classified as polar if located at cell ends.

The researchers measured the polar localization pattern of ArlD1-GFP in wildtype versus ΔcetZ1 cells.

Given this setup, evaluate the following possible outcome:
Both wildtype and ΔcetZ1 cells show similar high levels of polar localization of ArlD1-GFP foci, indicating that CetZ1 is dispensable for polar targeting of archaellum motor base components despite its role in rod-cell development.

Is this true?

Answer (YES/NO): NO